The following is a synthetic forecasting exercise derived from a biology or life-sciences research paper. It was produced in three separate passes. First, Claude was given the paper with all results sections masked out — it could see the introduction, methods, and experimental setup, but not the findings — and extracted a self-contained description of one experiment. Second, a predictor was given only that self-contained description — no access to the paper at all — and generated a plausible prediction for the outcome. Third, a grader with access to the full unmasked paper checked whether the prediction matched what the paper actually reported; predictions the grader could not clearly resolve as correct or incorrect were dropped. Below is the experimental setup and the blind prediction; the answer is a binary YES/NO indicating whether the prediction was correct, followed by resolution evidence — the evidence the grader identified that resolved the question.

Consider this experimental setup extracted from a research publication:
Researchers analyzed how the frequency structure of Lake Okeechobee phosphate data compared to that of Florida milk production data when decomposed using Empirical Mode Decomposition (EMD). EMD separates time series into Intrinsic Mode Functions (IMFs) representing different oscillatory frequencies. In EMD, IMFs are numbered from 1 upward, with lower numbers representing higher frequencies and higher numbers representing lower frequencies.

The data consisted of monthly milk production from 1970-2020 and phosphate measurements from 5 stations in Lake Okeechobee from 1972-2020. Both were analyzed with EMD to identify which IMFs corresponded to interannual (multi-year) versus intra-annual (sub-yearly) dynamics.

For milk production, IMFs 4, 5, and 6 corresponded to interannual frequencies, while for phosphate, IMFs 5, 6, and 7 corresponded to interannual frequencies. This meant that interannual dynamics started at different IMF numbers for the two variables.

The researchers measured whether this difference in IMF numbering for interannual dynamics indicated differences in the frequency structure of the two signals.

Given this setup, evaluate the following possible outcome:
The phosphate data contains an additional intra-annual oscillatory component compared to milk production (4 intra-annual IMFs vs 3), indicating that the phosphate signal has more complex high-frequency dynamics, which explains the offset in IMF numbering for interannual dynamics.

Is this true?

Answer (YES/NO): NO